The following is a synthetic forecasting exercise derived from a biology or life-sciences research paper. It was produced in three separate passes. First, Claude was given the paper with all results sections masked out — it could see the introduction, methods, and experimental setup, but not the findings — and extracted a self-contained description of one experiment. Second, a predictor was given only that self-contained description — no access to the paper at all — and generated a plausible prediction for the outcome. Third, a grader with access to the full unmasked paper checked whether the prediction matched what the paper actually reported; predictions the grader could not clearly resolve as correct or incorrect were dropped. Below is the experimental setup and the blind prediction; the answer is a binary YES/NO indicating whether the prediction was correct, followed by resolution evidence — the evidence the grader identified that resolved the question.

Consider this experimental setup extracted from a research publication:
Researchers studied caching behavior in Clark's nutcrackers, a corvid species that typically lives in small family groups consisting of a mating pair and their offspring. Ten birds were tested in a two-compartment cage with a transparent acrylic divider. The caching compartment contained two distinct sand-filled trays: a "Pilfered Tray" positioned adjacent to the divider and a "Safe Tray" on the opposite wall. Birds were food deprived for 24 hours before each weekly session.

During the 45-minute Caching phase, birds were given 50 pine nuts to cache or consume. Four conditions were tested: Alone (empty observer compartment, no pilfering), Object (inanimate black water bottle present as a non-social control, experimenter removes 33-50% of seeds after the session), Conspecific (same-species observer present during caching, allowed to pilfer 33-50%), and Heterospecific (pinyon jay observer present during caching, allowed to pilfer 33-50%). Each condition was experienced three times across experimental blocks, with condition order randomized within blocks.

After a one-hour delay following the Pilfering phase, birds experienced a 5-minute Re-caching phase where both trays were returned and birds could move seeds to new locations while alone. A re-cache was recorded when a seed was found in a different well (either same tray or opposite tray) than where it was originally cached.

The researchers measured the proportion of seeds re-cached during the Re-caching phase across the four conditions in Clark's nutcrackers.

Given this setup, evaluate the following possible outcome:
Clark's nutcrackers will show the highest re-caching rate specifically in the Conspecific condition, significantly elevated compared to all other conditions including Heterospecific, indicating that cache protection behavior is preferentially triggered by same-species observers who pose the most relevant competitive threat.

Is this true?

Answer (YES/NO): NO